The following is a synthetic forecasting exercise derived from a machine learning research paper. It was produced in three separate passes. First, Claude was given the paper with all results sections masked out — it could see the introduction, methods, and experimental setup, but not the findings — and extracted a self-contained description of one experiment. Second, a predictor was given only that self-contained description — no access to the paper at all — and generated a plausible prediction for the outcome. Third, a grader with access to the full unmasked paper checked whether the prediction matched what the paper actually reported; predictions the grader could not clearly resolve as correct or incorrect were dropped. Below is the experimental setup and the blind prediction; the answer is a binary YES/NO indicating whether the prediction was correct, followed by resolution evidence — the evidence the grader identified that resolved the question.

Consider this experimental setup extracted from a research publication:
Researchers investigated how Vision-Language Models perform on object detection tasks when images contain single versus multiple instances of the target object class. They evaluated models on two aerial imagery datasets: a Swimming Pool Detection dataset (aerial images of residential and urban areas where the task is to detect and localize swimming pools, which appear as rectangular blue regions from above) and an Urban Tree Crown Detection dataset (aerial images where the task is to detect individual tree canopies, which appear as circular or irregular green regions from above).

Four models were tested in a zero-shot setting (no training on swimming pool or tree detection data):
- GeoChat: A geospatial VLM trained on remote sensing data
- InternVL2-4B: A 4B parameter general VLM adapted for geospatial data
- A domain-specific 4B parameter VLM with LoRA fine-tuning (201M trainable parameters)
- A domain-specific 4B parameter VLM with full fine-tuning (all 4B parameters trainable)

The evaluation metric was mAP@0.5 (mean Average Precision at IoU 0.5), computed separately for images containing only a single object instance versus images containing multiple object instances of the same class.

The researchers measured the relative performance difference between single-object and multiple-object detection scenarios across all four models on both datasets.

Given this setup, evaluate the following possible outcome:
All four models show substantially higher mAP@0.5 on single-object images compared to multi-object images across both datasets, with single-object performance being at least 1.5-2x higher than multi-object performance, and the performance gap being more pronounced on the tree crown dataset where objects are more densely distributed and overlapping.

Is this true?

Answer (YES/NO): NO